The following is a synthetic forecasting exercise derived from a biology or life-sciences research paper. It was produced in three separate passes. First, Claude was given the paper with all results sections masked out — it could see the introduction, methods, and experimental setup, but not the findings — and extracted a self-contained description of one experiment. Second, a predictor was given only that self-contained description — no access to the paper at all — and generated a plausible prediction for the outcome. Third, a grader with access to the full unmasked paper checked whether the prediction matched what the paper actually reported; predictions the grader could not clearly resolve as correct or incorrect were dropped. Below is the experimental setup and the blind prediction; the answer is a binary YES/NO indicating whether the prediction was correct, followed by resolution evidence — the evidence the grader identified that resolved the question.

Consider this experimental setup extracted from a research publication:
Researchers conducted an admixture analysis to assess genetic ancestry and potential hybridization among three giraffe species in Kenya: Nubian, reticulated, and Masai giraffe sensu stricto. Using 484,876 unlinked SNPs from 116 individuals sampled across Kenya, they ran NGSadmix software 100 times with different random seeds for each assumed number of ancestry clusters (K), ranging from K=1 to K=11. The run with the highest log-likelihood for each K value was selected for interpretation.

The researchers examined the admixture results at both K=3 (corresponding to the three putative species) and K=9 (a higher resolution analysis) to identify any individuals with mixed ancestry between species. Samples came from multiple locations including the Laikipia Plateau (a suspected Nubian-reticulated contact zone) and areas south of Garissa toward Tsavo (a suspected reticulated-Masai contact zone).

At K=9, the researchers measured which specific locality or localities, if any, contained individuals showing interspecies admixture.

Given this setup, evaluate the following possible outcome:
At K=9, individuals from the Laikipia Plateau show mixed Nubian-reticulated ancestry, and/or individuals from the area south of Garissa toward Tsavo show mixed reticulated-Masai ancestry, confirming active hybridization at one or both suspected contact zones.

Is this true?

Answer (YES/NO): NO